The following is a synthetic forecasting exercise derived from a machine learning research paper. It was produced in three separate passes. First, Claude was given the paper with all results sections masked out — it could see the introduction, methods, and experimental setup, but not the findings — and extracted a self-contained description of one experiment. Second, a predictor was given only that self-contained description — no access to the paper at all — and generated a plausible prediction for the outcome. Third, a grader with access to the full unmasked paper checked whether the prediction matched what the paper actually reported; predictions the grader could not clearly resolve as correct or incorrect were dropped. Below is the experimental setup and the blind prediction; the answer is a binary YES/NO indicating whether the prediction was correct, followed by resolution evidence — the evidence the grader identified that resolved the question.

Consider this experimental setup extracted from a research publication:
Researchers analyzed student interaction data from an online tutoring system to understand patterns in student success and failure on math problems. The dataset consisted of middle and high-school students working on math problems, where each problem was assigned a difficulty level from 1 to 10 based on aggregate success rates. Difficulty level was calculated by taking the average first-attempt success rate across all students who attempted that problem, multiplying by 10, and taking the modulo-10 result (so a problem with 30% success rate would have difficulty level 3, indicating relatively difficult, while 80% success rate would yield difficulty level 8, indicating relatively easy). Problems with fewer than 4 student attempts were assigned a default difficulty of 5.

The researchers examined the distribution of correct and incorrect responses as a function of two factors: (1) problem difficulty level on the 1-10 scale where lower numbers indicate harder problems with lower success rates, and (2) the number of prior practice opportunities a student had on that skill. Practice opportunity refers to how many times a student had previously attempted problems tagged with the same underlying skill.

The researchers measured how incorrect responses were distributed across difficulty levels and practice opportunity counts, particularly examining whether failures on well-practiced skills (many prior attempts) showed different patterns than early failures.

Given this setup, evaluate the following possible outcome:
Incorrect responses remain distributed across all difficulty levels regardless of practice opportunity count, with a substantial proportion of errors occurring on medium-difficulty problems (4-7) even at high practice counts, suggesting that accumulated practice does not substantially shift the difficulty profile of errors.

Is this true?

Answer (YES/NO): NO